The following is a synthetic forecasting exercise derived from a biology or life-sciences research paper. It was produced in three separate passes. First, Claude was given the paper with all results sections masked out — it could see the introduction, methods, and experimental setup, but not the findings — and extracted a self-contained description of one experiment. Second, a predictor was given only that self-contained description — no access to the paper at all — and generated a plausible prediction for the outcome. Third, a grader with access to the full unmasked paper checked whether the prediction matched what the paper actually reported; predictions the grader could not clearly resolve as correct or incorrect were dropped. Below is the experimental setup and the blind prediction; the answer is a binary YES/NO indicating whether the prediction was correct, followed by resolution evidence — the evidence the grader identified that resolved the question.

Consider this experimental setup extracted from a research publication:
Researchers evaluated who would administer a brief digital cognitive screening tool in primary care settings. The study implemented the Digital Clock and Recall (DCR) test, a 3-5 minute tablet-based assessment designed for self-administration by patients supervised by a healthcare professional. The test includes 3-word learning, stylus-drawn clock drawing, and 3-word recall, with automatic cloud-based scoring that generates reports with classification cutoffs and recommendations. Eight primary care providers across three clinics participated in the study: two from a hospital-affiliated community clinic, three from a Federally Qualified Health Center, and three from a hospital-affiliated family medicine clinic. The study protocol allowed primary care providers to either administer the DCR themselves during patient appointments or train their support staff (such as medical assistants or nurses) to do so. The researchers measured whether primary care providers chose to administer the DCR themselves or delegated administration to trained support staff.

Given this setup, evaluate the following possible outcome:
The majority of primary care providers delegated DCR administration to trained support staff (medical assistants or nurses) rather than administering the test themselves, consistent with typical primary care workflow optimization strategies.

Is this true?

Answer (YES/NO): NO